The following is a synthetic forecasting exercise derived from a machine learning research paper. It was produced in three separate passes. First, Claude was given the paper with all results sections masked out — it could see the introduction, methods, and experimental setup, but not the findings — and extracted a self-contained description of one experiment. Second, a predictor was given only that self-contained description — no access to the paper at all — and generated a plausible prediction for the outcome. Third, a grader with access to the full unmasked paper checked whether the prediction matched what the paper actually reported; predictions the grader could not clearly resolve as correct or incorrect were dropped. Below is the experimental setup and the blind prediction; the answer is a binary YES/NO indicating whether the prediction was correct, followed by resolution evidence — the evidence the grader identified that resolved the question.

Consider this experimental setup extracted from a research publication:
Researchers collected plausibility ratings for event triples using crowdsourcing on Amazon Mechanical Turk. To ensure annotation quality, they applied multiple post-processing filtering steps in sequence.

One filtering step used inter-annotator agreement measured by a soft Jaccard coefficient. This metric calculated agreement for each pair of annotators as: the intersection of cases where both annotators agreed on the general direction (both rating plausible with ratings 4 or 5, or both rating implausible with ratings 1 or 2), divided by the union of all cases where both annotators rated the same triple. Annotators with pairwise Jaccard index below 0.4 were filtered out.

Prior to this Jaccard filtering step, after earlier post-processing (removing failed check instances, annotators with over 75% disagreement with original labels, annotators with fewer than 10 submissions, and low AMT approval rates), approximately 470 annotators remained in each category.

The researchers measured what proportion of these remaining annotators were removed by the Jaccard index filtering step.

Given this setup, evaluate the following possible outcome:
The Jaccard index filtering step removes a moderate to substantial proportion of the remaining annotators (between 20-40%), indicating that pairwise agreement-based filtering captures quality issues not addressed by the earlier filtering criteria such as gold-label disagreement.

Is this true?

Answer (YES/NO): NO